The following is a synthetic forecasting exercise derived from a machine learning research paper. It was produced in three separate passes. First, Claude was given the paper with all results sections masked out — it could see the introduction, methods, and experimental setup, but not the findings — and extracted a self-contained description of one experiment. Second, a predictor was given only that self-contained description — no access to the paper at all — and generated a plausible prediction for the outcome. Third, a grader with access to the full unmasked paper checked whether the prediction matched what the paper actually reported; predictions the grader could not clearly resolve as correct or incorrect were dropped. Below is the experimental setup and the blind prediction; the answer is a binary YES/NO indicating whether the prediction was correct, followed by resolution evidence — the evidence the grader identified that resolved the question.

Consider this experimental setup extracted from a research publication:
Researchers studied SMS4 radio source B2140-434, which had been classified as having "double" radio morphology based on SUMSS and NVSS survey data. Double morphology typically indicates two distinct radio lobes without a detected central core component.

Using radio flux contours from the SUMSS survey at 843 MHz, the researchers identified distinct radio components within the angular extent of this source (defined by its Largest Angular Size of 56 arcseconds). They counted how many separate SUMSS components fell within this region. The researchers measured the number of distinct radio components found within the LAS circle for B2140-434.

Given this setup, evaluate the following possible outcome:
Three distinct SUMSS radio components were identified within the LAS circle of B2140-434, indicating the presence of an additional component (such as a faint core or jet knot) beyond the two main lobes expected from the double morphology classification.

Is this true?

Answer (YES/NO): YES